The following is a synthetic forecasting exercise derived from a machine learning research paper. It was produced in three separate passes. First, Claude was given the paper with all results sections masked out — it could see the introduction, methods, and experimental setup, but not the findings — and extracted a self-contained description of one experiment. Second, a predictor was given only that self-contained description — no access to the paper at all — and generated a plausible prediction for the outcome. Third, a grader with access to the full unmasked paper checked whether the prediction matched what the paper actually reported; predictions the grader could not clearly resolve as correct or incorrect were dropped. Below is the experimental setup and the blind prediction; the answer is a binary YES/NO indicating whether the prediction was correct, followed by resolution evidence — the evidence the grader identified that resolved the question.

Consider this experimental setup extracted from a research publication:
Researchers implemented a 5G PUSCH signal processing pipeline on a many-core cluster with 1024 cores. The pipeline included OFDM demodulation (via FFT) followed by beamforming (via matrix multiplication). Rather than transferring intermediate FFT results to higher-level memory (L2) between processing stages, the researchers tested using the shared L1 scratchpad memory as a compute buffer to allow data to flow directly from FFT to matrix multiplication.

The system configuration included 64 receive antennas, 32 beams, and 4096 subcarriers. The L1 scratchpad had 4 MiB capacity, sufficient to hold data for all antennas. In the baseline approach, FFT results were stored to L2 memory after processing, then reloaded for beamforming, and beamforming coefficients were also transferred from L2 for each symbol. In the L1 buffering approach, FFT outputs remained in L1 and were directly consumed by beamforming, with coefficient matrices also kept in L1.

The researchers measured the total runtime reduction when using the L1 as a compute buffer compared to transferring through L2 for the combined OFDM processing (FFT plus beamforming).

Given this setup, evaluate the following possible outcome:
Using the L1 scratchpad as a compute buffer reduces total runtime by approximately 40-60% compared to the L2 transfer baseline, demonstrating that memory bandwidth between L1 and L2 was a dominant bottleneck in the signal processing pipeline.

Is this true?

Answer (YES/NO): NO